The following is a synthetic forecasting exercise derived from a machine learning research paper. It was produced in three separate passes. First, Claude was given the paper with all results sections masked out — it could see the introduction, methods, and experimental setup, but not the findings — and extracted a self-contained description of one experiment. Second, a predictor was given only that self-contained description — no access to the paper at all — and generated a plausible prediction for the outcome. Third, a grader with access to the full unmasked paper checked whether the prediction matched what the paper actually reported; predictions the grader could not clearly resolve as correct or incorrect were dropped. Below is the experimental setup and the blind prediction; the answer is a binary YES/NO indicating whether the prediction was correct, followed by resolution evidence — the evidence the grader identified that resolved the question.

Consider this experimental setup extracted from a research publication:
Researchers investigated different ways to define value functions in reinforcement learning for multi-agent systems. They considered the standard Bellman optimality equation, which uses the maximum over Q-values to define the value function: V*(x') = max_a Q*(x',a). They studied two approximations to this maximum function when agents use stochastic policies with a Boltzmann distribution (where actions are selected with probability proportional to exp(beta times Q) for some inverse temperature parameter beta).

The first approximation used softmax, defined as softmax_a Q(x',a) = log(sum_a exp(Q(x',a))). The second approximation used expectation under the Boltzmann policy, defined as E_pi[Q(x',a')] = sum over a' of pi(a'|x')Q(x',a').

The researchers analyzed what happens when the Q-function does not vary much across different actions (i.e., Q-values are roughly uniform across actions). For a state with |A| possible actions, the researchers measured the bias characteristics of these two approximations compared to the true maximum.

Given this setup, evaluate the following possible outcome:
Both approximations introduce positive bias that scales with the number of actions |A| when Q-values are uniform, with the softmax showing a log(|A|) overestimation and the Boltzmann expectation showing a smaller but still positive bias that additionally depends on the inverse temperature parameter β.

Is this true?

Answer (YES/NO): NO